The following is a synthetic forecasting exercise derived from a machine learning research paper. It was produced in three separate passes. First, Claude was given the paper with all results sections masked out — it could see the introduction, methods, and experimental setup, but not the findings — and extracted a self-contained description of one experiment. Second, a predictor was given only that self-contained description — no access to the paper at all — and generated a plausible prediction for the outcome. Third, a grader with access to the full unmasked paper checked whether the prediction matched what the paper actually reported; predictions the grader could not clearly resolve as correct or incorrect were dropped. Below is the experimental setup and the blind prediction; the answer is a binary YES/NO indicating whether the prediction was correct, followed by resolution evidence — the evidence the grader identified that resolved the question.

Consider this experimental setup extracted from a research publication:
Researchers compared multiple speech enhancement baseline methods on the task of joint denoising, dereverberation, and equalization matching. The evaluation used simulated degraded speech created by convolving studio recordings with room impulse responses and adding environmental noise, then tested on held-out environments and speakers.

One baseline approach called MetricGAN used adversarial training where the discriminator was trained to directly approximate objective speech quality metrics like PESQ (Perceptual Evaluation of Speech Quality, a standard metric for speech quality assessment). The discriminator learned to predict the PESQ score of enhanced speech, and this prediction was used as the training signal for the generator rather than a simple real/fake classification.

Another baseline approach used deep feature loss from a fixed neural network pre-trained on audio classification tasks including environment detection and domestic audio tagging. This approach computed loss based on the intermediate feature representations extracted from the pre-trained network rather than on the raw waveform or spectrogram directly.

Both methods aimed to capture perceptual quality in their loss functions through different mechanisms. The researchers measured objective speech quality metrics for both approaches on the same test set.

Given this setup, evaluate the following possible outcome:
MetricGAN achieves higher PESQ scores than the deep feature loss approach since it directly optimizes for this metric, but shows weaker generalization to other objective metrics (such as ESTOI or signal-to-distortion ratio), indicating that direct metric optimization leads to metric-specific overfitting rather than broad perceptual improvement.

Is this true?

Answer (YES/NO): NO